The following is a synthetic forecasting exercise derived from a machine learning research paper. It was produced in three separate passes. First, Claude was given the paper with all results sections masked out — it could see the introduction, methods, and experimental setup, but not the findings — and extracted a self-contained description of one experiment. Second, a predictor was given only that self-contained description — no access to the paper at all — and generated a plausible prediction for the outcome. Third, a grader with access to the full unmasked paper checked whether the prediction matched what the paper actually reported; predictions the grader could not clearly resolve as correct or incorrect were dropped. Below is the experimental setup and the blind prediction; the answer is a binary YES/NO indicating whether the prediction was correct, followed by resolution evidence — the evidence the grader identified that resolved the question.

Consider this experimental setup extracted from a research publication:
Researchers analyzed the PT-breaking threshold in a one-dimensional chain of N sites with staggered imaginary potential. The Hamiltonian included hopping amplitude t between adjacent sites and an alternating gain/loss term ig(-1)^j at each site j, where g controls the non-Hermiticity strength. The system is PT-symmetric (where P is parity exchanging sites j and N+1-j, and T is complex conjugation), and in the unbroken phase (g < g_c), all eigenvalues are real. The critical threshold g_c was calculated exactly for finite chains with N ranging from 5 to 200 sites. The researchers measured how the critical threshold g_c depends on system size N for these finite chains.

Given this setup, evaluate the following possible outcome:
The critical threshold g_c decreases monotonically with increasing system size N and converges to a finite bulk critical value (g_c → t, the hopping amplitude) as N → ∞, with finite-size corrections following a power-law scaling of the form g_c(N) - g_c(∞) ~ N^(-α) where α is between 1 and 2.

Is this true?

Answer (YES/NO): NO